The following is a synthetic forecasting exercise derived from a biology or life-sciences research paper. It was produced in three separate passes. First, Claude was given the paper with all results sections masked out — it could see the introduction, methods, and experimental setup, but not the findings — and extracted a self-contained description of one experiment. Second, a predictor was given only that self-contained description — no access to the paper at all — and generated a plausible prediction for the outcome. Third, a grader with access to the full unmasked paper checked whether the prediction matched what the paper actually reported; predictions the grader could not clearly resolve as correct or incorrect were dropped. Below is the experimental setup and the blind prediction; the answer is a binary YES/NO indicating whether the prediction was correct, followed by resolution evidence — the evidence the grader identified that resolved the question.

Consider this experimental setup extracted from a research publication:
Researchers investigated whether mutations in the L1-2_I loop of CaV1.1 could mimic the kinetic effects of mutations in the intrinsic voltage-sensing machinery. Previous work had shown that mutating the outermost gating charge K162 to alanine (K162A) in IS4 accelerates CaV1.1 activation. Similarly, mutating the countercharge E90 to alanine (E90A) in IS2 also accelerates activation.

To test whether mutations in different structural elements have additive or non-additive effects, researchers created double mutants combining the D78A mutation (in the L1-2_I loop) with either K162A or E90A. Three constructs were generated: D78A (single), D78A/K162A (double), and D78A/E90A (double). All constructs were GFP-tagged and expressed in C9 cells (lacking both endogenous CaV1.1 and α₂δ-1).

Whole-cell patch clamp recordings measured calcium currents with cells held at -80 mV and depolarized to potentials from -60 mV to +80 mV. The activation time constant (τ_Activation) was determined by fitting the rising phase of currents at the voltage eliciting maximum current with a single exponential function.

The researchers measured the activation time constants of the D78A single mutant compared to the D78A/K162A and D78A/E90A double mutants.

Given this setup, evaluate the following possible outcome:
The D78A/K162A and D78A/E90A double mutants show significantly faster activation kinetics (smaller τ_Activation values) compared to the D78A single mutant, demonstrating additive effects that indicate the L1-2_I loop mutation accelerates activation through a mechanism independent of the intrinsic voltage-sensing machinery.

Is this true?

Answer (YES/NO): NO